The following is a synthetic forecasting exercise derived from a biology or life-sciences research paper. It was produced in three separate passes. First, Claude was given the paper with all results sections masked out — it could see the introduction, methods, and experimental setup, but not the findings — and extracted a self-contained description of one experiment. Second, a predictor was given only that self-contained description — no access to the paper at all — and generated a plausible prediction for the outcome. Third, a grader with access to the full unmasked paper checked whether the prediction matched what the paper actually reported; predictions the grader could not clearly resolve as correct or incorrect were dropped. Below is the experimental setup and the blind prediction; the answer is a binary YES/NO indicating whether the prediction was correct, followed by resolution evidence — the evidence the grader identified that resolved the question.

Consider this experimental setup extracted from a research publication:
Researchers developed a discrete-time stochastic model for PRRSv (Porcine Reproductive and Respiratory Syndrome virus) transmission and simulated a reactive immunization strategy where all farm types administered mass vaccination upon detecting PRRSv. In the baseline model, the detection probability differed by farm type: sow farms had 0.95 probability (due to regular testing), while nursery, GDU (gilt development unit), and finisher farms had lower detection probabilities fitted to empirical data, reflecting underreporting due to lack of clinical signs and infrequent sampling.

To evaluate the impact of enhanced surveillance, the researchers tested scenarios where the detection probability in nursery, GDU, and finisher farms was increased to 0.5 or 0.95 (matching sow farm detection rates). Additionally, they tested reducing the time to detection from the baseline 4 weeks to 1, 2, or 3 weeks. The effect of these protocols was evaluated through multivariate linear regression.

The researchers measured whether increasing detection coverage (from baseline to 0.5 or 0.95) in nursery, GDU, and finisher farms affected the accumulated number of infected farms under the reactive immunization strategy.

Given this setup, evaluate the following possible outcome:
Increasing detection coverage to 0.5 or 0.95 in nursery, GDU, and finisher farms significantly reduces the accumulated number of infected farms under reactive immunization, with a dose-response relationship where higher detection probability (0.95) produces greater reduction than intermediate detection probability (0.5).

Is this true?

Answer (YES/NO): NO